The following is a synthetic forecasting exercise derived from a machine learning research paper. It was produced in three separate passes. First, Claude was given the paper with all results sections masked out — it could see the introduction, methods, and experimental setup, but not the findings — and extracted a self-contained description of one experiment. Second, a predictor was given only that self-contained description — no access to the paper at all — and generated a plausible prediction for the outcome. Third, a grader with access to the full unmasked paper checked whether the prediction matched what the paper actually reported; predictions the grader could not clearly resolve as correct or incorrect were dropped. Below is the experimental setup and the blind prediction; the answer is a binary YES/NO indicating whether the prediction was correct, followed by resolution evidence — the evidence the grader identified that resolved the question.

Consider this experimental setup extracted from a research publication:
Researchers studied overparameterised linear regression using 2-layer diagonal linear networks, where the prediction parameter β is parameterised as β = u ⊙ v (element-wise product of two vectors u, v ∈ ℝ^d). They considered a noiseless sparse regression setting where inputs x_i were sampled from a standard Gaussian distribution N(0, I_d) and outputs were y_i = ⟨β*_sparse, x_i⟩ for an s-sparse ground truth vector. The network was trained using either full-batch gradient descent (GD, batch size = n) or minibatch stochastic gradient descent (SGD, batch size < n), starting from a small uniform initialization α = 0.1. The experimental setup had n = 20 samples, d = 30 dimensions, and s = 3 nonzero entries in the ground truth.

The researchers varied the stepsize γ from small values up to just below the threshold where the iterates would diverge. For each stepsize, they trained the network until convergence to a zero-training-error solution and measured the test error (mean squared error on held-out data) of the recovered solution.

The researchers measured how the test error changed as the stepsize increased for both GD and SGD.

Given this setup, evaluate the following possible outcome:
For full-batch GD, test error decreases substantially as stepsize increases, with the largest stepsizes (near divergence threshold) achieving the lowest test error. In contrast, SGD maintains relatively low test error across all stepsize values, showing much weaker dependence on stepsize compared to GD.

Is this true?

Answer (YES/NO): NO